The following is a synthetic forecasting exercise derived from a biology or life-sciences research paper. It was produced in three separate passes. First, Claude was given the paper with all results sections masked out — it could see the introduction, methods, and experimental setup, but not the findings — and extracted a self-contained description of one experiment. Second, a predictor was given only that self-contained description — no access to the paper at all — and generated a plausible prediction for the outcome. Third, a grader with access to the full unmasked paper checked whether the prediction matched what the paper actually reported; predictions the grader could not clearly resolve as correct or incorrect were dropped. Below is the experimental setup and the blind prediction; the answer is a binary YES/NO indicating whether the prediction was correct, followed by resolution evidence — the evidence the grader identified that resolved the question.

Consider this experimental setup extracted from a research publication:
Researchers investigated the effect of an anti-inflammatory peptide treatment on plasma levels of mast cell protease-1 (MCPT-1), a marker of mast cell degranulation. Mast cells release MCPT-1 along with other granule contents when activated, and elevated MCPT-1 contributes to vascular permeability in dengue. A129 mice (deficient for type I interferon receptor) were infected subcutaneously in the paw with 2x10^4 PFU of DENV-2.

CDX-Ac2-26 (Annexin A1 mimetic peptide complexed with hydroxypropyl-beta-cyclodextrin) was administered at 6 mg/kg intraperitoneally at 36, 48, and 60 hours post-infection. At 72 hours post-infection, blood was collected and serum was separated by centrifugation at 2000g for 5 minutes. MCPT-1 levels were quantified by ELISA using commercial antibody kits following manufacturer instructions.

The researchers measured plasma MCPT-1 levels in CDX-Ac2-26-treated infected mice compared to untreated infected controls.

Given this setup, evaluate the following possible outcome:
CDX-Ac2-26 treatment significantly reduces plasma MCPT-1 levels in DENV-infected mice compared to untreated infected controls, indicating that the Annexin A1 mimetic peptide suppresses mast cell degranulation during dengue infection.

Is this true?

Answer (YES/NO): YES